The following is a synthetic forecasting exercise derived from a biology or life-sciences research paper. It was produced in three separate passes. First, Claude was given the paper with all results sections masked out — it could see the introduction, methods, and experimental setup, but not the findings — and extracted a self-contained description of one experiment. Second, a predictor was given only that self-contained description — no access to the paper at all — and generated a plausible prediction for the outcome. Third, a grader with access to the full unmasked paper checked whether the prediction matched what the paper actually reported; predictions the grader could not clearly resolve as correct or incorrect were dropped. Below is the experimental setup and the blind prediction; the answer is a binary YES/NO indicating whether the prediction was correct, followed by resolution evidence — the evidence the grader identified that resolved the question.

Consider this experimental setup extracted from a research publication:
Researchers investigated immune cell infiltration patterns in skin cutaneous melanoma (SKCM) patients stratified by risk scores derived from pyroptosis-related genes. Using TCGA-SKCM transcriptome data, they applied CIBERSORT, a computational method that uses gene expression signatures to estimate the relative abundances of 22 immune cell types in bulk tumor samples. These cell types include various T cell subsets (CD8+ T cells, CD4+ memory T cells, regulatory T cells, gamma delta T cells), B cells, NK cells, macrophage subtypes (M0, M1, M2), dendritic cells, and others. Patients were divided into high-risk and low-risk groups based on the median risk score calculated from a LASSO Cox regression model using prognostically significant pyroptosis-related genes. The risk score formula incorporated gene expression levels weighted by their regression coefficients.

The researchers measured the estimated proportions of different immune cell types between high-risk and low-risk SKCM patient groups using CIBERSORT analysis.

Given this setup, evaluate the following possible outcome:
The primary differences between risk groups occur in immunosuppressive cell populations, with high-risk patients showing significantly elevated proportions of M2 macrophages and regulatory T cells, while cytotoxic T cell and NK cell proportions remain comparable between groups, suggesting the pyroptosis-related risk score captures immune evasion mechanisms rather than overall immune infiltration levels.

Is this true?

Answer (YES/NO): NO